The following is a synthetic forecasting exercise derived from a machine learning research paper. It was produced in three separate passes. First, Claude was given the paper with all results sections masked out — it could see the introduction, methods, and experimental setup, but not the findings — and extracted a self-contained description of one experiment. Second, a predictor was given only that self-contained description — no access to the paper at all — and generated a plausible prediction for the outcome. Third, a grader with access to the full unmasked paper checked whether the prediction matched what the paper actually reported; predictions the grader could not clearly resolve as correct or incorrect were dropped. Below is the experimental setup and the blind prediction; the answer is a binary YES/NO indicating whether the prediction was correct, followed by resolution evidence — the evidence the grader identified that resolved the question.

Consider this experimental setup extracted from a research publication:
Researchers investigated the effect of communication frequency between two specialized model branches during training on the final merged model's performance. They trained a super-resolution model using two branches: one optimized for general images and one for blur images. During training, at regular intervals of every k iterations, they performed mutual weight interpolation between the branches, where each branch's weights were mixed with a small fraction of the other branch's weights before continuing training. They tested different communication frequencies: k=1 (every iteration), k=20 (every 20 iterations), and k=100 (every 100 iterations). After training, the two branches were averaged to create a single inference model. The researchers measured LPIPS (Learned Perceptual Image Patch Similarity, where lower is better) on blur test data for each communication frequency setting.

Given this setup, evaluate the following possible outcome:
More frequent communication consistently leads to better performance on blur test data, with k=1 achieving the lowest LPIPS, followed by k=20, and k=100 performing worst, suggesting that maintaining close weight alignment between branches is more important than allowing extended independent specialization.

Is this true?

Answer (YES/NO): NO